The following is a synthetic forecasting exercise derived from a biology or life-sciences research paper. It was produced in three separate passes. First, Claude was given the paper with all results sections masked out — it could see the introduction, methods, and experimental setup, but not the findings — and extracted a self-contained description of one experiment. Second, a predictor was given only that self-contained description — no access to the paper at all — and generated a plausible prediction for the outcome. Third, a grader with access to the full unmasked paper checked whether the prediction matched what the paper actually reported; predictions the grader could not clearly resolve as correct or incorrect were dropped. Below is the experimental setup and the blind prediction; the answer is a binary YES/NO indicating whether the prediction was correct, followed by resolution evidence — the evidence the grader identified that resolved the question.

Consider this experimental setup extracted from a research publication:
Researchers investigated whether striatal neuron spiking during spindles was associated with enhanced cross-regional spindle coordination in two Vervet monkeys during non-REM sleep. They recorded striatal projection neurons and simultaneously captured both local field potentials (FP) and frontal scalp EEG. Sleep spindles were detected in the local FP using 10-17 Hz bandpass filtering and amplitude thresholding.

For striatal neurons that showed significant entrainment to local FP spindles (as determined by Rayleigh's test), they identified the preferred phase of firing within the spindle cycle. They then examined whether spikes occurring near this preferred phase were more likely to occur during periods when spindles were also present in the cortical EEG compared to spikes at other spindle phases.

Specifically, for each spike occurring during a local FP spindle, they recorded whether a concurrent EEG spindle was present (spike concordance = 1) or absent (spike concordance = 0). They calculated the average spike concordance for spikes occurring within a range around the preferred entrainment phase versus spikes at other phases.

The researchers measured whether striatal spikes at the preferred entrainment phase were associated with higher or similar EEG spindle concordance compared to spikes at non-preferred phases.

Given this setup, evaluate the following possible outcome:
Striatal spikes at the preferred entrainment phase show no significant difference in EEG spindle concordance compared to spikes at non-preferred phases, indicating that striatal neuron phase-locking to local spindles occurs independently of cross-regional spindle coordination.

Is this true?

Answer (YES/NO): NO